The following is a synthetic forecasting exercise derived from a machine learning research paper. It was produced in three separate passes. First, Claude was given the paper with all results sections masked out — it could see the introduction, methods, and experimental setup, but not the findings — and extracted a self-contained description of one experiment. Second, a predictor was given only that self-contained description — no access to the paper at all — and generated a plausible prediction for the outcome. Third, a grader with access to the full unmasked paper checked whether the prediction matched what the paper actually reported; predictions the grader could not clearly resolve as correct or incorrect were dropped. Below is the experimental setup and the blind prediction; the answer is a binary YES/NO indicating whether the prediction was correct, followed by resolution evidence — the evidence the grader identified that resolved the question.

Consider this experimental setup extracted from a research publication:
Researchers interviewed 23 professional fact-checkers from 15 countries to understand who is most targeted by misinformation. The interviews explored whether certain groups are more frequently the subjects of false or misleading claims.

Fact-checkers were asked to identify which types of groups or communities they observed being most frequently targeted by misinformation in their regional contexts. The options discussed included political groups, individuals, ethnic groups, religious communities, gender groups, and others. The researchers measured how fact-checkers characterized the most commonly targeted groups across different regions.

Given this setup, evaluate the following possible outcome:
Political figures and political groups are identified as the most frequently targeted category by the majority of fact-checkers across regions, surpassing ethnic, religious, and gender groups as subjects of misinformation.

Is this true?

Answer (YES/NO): NO